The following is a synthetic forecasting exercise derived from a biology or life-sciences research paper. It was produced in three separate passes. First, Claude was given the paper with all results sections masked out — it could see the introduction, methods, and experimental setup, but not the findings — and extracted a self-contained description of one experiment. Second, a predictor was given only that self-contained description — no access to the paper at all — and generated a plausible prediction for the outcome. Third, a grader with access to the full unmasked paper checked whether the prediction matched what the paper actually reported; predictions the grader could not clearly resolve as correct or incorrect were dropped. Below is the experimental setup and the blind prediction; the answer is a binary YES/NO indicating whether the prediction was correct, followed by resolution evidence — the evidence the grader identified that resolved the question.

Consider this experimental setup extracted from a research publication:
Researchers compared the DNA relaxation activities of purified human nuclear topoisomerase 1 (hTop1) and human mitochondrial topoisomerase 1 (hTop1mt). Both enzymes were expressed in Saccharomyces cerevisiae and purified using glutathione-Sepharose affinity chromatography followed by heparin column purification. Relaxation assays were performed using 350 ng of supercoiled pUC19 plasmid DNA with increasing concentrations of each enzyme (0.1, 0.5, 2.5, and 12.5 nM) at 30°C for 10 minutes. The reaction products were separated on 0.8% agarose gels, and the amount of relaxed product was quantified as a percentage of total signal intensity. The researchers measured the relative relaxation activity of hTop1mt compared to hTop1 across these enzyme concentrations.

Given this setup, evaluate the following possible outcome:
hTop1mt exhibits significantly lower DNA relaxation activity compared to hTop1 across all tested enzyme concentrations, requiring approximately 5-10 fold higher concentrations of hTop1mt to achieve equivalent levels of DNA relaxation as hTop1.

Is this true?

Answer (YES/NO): NO